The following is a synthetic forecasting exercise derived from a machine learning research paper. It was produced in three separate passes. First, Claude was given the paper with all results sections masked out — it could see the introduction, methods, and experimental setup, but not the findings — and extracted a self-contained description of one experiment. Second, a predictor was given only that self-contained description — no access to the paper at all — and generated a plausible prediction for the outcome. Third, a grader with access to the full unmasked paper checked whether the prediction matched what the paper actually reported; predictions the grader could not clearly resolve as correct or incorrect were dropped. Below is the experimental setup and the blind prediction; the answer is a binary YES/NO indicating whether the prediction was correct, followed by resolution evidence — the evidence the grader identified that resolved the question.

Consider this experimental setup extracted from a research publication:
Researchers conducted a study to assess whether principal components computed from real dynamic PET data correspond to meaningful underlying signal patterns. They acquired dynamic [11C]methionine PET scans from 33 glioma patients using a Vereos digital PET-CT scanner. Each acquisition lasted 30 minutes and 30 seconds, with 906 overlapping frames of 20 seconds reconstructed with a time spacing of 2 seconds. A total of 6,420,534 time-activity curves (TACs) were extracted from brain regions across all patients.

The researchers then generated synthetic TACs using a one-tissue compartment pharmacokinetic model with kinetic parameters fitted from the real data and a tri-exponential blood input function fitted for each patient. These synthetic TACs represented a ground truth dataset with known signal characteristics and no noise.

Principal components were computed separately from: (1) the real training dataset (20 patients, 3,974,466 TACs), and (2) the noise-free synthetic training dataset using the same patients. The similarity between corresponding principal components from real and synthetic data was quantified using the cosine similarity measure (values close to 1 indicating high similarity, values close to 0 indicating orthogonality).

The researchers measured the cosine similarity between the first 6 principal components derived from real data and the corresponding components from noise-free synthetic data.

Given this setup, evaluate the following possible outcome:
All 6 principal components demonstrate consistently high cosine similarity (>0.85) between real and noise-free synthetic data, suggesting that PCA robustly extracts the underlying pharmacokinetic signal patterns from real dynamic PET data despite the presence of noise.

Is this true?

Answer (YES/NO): NO